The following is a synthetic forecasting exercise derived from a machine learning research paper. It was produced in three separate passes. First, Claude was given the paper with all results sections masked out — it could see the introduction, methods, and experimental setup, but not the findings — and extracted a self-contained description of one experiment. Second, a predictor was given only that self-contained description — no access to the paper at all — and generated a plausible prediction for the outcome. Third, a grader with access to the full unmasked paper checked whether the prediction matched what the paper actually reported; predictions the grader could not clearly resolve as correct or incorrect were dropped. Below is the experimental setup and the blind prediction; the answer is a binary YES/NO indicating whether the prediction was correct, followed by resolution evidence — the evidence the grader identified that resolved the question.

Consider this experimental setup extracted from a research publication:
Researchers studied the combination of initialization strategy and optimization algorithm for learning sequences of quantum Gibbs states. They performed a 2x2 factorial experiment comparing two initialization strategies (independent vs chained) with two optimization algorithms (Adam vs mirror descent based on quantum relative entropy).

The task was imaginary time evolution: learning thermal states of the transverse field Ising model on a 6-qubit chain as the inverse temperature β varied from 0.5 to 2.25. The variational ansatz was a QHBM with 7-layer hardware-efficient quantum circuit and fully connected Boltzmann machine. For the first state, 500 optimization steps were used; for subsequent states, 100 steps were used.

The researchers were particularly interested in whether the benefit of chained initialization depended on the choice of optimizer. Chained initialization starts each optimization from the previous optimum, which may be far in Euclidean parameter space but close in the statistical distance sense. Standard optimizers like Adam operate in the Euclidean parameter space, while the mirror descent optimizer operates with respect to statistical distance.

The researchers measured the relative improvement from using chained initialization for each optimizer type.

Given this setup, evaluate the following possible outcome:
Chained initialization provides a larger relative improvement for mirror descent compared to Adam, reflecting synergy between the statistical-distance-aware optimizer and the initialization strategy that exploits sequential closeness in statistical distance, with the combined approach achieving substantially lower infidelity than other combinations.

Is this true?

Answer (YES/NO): YES